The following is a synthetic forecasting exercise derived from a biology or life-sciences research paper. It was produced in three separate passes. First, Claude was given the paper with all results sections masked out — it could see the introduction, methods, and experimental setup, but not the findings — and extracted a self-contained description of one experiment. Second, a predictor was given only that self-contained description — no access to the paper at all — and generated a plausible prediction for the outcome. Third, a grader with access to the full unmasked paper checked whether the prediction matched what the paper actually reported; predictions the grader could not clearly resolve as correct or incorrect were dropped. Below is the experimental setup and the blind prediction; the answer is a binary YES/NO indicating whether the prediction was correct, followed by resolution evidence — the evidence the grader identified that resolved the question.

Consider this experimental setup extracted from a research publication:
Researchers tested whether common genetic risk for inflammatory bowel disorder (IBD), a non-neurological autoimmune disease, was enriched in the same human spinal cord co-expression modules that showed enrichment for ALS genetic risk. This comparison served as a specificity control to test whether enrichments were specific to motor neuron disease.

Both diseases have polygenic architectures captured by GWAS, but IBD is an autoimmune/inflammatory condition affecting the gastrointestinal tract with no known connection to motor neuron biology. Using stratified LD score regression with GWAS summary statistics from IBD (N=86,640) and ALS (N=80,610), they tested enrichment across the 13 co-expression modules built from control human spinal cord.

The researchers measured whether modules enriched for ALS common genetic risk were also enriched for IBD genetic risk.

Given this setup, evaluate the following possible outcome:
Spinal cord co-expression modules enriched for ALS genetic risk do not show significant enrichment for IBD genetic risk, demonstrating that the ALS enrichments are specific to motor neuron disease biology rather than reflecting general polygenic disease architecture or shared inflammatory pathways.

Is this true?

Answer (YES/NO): YES